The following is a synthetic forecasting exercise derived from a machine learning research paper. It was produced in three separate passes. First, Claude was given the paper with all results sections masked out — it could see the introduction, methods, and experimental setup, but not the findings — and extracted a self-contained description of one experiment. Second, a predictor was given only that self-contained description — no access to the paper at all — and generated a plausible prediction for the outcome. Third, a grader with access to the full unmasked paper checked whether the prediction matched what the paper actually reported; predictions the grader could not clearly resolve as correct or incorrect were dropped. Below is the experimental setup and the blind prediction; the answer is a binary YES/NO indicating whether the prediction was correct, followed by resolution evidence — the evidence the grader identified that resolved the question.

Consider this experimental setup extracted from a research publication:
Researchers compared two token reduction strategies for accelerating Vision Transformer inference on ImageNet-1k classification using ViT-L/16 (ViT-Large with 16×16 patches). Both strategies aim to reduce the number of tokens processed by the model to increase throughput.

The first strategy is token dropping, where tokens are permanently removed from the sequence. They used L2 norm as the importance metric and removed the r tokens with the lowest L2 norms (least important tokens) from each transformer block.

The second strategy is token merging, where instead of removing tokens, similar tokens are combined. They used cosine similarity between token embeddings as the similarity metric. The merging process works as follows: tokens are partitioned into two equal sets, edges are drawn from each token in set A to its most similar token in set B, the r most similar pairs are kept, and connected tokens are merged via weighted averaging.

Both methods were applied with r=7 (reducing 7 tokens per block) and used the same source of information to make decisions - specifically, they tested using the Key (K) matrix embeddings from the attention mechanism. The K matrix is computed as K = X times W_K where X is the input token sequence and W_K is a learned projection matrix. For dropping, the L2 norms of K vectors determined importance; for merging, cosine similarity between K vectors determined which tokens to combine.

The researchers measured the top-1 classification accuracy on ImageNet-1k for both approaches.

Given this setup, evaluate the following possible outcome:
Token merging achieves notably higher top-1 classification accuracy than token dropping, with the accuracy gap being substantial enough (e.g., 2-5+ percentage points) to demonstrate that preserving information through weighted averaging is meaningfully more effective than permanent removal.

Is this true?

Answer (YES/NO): YES